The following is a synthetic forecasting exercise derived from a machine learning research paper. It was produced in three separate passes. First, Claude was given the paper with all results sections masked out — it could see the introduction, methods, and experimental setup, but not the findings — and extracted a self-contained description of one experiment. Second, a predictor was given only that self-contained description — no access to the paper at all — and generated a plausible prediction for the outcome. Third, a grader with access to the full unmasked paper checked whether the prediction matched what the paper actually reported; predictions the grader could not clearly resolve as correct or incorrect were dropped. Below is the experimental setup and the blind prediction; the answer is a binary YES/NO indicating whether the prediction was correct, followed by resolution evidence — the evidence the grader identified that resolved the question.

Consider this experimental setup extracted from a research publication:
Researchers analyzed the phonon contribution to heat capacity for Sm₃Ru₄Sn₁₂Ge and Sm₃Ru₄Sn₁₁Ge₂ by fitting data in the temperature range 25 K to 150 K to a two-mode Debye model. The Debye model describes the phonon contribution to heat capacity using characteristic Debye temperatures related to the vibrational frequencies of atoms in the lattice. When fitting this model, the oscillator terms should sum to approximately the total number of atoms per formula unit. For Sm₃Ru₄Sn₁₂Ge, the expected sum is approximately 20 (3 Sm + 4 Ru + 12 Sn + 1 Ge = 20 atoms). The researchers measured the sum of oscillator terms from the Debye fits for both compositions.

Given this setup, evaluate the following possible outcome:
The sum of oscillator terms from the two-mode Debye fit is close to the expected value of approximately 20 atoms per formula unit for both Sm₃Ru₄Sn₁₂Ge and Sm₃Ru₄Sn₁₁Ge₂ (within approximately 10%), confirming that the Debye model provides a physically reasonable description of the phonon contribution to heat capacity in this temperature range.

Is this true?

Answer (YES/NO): YES